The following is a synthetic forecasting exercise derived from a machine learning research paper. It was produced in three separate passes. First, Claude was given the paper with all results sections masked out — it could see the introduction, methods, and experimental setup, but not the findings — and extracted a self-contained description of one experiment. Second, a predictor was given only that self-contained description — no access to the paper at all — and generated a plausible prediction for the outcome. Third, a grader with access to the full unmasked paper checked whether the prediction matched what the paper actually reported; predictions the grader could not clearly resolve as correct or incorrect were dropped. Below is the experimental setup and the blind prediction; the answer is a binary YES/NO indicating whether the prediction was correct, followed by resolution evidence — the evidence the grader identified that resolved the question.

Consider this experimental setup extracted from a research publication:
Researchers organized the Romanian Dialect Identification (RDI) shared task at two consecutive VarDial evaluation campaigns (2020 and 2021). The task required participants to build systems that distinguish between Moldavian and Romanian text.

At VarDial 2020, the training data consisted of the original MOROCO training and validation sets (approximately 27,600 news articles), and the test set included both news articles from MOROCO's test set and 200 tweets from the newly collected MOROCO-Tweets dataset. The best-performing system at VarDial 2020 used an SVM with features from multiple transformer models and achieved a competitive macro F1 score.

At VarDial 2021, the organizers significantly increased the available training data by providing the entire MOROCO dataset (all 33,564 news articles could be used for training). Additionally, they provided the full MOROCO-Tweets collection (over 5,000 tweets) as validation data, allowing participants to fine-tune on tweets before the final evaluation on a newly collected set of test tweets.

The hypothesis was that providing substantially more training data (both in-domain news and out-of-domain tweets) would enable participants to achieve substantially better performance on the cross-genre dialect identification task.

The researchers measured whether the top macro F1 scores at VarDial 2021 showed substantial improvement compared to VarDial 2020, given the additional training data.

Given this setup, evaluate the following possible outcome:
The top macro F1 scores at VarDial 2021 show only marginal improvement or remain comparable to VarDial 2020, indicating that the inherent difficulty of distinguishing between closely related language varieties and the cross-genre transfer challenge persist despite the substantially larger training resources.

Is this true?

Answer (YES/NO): YES